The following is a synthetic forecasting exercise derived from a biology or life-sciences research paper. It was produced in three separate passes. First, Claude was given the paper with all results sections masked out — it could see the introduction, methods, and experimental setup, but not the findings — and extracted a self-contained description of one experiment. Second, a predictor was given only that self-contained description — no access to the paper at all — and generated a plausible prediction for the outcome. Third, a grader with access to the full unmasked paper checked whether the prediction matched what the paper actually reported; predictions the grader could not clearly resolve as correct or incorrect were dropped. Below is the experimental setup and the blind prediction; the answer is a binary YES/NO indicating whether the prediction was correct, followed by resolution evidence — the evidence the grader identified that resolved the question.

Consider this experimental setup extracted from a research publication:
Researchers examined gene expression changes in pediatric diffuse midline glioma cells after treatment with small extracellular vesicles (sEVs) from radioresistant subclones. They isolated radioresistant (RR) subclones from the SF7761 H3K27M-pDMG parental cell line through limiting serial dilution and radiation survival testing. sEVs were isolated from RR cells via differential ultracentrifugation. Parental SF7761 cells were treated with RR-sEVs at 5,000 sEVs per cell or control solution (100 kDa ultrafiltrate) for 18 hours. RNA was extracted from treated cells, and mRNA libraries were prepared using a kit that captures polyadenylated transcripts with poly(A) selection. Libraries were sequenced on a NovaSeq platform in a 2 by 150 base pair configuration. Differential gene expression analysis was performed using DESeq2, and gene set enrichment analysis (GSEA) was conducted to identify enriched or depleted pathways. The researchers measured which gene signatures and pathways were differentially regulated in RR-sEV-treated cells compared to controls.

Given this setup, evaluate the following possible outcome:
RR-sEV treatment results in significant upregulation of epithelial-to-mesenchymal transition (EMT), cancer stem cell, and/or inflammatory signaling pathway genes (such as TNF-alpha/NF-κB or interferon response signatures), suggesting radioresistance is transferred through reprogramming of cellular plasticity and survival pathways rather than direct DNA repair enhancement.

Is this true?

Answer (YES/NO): NO